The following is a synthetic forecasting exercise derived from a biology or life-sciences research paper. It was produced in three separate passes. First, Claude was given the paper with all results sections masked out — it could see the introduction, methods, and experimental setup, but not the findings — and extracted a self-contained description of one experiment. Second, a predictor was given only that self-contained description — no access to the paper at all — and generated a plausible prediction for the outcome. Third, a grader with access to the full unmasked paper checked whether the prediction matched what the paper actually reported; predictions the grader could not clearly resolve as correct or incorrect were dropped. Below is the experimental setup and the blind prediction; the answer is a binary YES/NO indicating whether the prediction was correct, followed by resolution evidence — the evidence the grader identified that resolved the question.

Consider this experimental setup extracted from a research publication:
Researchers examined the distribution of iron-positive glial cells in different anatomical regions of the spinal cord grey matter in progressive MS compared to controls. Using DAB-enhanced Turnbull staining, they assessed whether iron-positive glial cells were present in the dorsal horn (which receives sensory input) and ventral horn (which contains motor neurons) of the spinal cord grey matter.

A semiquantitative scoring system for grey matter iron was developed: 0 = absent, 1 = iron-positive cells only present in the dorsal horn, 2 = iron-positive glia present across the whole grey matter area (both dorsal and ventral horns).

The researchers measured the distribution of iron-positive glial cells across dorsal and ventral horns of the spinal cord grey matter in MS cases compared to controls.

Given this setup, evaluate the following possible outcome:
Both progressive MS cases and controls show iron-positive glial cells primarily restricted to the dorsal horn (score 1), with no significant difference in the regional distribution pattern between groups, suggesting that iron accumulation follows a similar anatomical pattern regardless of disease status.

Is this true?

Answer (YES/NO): NO